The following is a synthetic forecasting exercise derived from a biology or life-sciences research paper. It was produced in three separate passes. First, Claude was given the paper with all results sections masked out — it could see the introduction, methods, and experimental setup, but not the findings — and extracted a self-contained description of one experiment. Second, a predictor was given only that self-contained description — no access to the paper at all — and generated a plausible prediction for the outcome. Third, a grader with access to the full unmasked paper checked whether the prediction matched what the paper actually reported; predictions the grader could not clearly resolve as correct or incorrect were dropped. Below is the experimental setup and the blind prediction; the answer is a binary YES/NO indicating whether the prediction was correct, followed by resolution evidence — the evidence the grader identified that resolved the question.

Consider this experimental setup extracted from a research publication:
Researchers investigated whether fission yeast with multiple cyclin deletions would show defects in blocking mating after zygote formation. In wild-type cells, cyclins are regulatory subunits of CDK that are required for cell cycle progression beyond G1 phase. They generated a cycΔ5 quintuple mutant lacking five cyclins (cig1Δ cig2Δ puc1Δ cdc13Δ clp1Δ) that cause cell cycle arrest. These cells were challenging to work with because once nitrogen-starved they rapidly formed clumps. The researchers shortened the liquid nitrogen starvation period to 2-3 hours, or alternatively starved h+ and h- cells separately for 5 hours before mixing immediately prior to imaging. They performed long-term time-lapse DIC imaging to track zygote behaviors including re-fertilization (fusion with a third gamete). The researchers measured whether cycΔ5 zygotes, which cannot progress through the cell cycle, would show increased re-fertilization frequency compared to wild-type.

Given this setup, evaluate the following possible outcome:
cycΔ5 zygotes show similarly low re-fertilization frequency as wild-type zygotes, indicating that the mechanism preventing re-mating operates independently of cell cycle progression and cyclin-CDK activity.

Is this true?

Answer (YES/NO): NO